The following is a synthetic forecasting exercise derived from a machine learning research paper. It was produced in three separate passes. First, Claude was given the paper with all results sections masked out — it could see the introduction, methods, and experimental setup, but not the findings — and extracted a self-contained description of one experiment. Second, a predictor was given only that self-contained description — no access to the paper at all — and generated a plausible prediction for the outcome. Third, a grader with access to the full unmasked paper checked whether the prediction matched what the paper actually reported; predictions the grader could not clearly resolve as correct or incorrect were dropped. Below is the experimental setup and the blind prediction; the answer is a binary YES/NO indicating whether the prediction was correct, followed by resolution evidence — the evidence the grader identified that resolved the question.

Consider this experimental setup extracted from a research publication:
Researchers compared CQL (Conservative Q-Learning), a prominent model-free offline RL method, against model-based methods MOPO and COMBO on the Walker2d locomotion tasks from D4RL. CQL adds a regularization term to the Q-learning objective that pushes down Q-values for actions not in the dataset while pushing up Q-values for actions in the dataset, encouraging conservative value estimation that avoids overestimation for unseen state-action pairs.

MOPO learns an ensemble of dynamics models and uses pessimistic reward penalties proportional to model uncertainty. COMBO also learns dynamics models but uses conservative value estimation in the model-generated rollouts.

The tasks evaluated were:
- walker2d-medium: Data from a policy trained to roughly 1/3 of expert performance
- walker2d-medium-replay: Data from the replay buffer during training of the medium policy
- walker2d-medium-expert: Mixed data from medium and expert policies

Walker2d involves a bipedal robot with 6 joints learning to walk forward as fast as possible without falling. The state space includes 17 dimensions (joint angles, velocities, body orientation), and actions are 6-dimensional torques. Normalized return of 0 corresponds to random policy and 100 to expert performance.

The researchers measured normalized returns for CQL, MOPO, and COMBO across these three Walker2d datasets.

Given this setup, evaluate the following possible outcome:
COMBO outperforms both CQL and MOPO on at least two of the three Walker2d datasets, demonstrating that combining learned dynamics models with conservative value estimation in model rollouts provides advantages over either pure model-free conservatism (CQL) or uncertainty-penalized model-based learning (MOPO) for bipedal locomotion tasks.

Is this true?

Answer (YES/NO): NO